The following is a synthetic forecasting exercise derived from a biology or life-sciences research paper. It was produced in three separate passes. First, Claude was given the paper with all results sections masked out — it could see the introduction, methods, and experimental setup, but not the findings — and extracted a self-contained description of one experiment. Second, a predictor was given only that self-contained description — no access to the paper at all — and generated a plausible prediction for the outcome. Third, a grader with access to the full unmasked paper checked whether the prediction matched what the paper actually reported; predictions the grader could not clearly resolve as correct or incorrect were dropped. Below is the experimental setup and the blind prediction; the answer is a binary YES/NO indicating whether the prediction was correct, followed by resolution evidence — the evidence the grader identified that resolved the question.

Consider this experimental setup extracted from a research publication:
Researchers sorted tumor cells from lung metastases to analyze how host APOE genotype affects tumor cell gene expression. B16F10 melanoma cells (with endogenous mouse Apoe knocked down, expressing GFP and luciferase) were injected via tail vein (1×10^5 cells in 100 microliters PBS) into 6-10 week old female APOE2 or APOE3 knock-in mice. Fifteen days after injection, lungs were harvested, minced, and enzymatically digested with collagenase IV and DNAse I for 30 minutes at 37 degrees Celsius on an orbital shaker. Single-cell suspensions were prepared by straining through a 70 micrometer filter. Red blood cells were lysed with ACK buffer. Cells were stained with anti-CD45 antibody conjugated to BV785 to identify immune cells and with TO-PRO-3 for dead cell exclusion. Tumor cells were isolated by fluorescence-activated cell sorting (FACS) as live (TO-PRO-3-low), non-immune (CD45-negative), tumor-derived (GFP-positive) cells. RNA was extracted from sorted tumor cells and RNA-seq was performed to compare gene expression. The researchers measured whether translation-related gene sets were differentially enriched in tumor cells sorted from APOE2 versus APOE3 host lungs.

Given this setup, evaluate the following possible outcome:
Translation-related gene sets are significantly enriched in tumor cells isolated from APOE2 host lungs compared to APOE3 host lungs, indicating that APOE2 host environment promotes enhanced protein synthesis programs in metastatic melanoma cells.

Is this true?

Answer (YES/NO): YES